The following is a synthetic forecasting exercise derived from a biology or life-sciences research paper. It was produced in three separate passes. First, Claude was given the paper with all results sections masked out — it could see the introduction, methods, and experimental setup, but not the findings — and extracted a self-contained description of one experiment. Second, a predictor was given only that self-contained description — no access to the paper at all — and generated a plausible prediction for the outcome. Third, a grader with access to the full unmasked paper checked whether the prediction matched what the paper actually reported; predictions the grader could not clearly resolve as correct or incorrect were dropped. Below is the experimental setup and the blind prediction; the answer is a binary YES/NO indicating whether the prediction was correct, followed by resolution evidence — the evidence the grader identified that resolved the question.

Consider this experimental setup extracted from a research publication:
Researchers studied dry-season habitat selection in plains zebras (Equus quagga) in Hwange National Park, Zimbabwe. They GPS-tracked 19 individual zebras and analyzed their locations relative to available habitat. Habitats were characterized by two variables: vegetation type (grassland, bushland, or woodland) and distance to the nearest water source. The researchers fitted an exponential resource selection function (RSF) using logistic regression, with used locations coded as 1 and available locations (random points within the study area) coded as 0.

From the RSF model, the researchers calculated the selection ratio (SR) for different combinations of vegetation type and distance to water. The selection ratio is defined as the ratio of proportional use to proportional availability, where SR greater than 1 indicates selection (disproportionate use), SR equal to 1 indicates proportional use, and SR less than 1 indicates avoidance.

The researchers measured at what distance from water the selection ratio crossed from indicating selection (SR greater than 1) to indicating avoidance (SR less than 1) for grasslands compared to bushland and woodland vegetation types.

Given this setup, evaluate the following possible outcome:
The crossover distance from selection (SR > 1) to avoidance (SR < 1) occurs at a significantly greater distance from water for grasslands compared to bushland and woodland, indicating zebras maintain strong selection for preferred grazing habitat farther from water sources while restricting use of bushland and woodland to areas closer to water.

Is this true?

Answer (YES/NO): YES